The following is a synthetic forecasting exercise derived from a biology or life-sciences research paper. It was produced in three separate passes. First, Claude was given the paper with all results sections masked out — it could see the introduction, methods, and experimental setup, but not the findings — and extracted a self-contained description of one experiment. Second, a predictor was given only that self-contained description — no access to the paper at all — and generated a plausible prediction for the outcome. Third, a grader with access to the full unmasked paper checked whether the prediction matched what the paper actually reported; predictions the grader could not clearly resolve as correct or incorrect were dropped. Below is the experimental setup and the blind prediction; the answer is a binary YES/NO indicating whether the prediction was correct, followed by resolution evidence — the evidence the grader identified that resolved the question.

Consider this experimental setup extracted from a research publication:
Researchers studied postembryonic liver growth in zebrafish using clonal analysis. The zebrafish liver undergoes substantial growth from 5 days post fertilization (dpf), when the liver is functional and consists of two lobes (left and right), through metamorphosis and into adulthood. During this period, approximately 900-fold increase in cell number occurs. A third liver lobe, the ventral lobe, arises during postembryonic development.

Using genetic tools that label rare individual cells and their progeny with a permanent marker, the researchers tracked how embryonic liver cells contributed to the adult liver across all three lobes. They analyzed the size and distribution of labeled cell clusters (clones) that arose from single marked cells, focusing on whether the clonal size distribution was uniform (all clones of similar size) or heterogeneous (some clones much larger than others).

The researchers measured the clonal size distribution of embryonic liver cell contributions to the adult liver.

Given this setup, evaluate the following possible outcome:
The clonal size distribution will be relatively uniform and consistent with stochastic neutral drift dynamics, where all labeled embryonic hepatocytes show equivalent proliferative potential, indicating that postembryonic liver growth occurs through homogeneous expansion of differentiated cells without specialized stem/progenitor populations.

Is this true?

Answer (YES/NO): NO